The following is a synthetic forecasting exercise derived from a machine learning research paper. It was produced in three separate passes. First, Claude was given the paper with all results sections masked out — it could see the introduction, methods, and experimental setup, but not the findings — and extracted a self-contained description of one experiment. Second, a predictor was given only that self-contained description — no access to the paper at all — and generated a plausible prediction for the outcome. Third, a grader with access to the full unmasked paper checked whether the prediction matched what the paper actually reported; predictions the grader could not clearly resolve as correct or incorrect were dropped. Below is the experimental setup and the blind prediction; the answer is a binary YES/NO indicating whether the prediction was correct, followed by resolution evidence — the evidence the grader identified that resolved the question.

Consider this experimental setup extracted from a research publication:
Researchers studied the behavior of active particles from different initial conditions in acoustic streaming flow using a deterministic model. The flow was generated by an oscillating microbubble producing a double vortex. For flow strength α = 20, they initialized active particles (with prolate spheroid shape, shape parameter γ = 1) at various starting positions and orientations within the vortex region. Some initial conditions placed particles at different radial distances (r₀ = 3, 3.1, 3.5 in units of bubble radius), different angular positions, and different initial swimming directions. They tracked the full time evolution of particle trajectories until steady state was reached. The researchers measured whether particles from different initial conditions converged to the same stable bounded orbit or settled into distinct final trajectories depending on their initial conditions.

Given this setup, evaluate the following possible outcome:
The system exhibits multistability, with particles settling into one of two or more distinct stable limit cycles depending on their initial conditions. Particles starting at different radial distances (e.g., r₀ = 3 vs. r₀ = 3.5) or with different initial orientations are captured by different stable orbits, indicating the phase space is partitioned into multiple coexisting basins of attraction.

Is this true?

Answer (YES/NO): NO